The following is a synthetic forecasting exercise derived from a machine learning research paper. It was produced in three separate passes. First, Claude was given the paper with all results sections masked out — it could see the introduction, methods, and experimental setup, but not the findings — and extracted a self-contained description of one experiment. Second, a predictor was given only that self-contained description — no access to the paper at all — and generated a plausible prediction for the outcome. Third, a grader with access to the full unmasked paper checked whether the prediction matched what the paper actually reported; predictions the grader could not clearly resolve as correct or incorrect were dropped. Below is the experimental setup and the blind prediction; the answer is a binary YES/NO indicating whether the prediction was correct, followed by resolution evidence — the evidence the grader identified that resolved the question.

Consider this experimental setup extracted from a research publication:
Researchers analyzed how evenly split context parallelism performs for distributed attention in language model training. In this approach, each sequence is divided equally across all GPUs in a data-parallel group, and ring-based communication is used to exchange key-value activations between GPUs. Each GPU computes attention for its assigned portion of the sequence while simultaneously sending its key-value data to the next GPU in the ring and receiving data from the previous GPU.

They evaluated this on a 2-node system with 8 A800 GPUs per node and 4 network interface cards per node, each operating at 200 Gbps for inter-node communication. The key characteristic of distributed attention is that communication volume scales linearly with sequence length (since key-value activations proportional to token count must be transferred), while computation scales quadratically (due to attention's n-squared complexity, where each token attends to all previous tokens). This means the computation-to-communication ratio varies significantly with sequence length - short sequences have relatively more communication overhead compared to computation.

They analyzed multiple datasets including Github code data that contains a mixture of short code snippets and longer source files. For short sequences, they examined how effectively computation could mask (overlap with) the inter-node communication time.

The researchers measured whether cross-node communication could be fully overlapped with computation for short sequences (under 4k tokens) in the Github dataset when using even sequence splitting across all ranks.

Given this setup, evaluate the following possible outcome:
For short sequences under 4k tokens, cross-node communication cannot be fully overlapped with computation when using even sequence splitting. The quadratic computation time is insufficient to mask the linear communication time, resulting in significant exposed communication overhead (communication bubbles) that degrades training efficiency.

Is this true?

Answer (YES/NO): YES